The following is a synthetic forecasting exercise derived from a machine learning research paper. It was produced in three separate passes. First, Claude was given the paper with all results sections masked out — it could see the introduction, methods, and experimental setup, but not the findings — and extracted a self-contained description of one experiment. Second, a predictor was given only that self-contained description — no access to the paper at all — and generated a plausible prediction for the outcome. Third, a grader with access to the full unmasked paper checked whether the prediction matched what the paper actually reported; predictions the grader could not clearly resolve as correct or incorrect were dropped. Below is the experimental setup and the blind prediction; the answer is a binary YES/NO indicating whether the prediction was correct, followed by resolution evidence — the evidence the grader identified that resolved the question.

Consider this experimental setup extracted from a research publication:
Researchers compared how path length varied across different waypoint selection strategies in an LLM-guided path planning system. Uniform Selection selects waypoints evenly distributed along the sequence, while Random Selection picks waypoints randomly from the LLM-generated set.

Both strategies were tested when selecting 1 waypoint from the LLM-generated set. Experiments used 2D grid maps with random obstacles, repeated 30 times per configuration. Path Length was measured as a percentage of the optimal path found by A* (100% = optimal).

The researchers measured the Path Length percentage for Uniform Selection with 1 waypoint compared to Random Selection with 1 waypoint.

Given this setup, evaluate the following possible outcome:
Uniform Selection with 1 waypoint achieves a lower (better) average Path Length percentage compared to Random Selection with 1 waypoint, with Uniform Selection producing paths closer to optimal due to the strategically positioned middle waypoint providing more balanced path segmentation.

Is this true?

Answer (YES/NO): YES